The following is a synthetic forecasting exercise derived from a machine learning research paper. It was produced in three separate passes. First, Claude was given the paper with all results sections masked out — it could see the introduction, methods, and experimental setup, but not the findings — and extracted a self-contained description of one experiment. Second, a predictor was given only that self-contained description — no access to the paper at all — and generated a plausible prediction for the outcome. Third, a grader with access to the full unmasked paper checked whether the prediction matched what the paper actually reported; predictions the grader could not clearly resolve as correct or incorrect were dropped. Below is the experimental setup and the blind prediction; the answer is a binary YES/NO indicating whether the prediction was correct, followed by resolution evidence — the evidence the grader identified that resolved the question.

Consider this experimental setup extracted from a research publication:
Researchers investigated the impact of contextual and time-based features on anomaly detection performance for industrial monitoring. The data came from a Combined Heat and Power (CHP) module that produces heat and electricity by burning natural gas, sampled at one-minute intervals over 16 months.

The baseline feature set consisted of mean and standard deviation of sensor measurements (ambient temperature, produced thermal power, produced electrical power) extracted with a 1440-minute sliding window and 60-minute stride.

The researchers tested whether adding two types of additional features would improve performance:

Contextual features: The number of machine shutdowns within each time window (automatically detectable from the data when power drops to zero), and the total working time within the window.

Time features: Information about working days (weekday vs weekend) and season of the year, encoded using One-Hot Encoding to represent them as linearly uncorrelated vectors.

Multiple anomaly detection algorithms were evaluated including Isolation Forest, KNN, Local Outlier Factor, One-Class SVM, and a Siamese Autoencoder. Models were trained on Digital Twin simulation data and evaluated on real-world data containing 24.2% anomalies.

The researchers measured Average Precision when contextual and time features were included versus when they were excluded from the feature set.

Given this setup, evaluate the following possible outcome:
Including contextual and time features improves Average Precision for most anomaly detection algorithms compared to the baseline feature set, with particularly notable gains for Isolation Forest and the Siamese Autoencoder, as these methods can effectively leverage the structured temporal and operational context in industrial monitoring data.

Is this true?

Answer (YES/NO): NO